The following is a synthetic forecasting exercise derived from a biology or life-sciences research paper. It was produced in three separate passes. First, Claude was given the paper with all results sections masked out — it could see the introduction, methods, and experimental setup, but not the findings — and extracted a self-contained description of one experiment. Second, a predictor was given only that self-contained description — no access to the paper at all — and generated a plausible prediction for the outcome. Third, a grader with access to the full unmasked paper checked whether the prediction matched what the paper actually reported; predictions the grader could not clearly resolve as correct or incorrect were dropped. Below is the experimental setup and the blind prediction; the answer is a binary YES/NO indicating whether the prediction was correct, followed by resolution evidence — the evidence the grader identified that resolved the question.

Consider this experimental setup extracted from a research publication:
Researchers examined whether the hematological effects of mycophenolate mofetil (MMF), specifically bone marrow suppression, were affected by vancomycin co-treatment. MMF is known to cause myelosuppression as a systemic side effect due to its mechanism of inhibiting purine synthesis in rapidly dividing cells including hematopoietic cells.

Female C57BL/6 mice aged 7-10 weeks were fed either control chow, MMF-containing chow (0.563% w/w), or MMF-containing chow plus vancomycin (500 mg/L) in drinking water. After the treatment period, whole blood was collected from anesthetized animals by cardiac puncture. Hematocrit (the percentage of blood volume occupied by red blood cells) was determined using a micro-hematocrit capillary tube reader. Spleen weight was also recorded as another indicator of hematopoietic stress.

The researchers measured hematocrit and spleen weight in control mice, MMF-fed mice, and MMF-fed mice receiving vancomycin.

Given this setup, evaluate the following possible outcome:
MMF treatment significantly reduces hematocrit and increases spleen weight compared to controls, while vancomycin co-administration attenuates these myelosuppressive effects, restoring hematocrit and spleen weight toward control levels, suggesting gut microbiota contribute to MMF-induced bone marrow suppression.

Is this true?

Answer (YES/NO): NO